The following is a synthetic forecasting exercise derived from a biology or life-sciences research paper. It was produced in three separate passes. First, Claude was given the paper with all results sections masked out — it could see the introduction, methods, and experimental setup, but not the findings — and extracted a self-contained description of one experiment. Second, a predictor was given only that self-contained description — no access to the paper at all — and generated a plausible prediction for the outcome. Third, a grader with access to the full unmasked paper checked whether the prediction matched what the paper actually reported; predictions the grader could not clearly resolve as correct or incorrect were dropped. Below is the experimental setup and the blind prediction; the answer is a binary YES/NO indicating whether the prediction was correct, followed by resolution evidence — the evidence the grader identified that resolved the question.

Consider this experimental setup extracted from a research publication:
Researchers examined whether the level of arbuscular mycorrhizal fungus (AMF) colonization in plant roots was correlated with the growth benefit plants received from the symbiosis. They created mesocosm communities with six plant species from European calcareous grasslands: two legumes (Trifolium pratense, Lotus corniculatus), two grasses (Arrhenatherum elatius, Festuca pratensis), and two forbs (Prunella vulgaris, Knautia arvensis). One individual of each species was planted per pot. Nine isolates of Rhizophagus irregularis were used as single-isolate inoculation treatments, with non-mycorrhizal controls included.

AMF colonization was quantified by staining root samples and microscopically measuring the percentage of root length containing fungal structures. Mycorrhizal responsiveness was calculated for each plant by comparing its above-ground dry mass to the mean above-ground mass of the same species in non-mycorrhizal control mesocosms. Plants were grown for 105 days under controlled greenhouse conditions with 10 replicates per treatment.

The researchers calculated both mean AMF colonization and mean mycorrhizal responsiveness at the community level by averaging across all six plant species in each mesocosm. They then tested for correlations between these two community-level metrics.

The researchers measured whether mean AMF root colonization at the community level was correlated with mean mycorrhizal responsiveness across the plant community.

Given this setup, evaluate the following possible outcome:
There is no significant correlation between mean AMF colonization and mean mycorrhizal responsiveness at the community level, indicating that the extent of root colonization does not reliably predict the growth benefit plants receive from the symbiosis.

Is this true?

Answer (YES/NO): NO